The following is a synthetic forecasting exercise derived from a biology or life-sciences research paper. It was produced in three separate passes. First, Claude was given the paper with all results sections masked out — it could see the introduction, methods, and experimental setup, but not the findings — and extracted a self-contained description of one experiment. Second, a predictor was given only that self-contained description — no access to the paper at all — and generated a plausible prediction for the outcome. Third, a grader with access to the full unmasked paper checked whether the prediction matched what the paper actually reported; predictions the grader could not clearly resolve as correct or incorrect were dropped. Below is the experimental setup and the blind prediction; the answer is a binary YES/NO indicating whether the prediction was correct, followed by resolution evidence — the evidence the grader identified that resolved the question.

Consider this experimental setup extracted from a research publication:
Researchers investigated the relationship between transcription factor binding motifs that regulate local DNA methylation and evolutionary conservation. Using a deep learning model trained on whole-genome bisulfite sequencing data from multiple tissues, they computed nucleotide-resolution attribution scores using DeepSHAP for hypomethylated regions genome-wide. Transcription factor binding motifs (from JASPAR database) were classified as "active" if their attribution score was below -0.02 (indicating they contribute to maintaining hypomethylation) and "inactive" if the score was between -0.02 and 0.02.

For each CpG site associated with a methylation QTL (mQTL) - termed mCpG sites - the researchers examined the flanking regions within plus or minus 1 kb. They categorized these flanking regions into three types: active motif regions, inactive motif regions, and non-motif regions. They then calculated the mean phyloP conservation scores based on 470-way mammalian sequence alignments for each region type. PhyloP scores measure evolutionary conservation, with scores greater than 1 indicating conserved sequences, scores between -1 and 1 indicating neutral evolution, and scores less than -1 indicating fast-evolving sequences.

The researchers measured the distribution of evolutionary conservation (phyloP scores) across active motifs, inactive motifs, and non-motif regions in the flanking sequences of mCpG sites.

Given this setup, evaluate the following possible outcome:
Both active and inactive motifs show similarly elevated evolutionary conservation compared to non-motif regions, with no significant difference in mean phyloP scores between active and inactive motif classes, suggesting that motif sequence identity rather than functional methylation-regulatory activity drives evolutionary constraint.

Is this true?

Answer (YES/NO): NO